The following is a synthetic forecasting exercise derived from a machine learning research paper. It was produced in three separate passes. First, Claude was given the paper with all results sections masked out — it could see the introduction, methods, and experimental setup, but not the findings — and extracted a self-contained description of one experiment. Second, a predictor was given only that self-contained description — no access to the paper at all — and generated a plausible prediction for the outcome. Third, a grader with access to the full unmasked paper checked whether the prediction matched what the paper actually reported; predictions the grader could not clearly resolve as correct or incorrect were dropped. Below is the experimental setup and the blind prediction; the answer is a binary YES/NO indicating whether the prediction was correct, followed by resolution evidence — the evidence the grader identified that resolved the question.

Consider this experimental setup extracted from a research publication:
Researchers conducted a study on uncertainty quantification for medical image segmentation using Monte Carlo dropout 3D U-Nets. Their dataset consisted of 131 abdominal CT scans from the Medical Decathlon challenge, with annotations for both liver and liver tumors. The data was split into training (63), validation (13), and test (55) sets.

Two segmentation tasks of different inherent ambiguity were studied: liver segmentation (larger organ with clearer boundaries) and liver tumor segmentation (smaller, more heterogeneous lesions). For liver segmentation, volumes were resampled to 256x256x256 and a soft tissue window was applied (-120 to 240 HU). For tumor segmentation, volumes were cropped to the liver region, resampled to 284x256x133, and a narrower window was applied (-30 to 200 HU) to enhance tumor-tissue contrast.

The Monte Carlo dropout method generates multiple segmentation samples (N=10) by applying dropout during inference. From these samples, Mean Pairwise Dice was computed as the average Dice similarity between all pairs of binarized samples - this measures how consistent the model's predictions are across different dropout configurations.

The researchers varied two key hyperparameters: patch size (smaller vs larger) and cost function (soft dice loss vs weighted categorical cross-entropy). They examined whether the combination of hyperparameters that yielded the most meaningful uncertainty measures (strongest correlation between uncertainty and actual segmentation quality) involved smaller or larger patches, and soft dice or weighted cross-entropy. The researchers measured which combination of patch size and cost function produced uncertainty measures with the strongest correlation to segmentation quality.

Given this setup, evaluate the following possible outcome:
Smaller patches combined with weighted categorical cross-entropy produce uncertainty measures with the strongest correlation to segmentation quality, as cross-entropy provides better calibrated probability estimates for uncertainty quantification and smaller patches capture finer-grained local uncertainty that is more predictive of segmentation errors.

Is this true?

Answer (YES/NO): NO